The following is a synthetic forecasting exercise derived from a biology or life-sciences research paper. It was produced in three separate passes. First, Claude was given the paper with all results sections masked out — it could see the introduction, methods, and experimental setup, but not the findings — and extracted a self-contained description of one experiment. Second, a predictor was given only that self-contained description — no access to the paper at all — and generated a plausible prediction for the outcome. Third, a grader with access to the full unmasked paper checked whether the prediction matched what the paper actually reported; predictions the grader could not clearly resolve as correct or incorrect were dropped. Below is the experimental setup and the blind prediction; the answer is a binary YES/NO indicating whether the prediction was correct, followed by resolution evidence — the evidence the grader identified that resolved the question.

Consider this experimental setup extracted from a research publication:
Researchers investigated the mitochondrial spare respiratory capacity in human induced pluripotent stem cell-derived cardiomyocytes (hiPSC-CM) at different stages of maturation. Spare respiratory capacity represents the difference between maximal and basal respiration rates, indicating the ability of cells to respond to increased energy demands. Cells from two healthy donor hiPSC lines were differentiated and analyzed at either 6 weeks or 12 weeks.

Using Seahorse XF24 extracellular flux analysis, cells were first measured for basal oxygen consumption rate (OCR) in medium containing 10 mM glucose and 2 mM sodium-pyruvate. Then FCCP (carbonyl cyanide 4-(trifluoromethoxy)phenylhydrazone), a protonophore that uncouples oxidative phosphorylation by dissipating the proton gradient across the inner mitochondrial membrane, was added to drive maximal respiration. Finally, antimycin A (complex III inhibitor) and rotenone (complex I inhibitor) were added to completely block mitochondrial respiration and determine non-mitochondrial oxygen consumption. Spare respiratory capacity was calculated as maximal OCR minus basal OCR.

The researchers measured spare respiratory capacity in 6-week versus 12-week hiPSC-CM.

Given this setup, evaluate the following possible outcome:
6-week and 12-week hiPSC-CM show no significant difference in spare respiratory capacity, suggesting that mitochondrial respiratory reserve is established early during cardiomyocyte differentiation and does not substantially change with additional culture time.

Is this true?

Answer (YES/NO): NO